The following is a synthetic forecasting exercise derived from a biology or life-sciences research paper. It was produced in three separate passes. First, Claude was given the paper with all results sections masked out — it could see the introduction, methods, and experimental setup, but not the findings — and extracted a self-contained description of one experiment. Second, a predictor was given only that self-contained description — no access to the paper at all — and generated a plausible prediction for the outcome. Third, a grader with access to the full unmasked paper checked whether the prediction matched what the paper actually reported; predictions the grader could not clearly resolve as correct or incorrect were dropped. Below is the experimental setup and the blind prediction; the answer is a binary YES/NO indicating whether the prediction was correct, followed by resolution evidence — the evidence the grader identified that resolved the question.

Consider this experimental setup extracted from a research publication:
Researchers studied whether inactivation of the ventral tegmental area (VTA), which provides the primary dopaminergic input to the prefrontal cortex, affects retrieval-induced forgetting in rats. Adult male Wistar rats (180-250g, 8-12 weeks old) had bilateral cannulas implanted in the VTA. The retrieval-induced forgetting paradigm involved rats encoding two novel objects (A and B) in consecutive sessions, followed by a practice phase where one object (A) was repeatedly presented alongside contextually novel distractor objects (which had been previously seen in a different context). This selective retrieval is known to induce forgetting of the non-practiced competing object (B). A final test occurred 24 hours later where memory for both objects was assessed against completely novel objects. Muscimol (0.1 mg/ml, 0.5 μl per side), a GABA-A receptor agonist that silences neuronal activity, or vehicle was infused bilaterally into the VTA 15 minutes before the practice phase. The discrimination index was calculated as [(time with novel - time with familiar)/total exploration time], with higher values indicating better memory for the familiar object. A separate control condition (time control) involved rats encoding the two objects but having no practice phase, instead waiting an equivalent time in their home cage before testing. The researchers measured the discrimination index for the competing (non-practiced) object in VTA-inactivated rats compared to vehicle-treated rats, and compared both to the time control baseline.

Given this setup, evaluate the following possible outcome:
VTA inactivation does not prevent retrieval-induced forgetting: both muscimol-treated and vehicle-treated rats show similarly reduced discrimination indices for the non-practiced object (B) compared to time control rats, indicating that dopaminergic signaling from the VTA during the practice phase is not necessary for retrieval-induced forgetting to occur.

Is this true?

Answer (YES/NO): NO